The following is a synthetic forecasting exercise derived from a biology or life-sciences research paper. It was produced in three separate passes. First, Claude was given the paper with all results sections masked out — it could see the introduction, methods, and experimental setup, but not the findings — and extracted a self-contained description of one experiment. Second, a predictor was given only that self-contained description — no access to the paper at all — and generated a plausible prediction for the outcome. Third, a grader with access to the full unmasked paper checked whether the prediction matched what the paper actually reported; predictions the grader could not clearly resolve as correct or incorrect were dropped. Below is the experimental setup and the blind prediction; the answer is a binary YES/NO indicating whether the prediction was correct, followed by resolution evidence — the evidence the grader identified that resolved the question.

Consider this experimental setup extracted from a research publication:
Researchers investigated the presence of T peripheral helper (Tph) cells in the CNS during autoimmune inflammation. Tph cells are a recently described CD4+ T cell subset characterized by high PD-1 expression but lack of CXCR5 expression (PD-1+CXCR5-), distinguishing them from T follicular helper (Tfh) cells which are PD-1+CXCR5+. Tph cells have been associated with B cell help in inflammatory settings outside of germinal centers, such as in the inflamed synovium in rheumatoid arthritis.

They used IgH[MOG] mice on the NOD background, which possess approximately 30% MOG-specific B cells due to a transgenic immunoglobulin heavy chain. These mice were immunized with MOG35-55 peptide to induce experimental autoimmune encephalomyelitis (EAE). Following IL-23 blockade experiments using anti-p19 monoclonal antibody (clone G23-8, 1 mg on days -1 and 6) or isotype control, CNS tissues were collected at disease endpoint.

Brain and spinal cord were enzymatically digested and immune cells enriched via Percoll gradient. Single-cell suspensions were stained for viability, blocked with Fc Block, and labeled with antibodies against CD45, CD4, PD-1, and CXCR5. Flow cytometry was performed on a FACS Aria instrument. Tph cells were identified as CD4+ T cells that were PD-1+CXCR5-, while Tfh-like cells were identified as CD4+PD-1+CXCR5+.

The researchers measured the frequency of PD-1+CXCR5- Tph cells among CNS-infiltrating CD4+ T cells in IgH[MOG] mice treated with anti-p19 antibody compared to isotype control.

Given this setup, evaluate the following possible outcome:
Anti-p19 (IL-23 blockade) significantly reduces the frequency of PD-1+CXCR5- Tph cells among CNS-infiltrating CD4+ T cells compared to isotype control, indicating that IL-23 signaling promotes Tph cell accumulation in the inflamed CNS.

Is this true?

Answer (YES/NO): YES